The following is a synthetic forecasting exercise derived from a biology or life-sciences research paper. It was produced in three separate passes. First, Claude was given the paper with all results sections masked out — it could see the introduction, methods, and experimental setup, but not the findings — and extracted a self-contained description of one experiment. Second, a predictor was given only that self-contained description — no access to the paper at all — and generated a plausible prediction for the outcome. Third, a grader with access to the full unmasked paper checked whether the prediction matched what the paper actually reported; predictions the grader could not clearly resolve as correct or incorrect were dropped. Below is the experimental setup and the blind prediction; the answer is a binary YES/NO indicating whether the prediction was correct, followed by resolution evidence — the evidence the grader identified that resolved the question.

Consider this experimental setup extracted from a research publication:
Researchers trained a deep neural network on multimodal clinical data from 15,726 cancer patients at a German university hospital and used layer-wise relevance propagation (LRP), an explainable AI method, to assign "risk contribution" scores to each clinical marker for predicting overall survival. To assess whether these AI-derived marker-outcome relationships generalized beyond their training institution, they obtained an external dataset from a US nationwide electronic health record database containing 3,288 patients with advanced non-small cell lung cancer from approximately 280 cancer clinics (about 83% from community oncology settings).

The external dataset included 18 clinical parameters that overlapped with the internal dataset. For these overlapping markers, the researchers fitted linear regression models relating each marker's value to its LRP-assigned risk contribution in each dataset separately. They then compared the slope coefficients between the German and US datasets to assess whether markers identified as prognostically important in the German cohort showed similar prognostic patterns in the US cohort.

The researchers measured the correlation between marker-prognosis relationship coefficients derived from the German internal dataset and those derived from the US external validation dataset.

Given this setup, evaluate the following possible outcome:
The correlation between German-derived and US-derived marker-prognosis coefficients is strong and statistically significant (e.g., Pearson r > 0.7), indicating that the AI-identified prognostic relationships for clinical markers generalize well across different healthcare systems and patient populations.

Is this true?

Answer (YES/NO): YES